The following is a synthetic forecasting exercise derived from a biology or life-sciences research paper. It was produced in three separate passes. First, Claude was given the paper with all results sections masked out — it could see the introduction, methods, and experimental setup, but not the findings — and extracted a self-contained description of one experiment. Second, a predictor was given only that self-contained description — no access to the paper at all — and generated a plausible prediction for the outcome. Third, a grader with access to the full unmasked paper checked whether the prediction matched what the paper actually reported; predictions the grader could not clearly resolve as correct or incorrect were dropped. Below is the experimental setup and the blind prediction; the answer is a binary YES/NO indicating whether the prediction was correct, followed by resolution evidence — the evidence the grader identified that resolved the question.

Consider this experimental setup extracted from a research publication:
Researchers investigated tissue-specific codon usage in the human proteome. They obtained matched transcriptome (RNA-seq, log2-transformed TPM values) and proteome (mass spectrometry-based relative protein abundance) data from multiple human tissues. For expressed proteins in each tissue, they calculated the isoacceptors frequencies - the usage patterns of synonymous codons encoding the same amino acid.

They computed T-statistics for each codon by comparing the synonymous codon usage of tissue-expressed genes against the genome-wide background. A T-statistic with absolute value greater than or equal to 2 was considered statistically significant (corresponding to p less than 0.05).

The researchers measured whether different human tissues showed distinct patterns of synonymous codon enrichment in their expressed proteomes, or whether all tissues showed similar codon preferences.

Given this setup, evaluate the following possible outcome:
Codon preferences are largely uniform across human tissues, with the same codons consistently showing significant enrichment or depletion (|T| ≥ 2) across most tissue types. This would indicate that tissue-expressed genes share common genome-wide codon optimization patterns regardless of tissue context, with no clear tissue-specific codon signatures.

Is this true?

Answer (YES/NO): NO